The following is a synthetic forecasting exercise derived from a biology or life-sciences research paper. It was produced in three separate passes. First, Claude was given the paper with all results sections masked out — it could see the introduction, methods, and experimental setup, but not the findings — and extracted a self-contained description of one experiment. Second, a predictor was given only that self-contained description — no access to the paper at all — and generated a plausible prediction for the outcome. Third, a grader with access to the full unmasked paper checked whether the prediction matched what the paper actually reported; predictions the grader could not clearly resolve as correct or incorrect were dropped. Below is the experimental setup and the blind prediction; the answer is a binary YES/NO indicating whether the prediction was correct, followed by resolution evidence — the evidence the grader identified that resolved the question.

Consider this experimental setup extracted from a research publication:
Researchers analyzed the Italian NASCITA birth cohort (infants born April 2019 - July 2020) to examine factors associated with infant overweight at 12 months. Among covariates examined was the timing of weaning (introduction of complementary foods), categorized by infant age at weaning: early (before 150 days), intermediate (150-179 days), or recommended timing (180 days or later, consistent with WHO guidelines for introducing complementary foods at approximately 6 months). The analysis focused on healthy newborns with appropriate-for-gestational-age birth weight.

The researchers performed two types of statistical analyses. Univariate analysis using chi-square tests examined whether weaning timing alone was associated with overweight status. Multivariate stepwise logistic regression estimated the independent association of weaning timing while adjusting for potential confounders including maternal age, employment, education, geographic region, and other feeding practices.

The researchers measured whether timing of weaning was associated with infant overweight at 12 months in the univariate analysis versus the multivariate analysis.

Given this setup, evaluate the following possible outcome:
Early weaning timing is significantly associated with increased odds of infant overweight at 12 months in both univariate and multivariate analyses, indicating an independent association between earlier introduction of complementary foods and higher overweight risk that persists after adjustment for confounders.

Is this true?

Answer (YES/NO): NO